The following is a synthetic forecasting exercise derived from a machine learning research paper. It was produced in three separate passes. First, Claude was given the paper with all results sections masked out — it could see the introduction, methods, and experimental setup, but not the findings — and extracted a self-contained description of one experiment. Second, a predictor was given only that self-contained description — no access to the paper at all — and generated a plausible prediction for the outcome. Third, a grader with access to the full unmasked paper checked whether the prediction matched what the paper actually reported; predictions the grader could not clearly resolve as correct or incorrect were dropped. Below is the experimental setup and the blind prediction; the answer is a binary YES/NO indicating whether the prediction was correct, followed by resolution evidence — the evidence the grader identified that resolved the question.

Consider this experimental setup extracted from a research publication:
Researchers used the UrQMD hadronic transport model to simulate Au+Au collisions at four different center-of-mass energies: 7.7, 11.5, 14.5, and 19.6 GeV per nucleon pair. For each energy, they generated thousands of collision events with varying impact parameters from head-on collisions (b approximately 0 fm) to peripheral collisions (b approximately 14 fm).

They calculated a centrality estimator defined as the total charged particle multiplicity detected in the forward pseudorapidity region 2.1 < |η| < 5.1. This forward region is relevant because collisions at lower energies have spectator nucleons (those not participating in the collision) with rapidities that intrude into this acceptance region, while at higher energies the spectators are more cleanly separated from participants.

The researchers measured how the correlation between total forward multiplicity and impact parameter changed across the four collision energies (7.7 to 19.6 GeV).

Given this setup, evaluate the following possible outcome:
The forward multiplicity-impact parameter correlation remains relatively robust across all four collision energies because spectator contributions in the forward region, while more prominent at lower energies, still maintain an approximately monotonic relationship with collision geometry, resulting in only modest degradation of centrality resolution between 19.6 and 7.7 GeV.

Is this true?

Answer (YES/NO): NO